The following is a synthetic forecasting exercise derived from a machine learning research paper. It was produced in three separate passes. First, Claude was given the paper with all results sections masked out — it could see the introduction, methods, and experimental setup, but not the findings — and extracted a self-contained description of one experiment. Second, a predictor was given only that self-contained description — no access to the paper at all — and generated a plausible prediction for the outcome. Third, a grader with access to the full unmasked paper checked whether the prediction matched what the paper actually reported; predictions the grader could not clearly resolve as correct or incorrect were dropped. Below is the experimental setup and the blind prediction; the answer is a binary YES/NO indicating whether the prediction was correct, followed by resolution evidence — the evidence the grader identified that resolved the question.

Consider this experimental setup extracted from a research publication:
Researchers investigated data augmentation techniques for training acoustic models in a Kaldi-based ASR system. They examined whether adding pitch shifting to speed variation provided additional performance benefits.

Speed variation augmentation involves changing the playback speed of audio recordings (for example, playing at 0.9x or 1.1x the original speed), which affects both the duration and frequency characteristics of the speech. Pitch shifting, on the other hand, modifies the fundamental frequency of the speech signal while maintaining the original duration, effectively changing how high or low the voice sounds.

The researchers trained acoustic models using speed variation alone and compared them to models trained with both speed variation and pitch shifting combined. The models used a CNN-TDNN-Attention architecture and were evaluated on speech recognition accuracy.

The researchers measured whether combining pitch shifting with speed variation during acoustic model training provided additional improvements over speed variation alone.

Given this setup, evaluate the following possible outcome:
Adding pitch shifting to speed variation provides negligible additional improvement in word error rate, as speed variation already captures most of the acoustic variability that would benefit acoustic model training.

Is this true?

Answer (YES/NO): YES